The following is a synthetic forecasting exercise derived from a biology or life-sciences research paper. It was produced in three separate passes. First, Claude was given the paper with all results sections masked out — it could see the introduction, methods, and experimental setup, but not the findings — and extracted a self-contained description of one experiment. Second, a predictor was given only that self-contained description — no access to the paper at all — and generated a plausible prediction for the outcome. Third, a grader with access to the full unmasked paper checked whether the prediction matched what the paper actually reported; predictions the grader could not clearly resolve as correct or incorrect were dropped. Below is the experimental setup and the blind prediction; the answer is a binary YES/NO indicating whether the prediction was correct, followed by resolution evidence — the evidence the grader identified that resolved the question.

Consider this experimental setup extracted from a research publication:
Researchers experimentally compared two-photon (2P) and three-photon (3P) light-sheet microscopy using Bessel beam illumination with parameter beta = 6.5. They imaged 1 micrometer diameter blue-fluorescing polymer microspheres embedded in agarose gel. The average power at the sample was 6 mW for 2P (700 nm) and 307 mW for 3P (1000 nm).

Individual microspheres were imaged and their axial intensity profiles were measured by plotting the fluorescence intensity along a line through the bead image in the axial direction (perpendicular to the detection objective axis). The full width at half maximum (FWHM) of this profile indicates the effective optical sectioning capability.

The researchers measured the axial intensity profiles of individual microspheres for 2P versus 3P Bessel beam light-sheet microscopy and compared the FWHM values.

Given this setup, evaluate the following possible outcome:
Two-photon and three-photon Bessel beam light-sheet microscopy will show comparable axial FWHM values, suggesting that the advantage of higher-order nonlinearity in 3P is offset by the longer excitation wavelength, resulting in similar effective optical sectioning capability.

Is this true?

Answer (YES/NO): NO